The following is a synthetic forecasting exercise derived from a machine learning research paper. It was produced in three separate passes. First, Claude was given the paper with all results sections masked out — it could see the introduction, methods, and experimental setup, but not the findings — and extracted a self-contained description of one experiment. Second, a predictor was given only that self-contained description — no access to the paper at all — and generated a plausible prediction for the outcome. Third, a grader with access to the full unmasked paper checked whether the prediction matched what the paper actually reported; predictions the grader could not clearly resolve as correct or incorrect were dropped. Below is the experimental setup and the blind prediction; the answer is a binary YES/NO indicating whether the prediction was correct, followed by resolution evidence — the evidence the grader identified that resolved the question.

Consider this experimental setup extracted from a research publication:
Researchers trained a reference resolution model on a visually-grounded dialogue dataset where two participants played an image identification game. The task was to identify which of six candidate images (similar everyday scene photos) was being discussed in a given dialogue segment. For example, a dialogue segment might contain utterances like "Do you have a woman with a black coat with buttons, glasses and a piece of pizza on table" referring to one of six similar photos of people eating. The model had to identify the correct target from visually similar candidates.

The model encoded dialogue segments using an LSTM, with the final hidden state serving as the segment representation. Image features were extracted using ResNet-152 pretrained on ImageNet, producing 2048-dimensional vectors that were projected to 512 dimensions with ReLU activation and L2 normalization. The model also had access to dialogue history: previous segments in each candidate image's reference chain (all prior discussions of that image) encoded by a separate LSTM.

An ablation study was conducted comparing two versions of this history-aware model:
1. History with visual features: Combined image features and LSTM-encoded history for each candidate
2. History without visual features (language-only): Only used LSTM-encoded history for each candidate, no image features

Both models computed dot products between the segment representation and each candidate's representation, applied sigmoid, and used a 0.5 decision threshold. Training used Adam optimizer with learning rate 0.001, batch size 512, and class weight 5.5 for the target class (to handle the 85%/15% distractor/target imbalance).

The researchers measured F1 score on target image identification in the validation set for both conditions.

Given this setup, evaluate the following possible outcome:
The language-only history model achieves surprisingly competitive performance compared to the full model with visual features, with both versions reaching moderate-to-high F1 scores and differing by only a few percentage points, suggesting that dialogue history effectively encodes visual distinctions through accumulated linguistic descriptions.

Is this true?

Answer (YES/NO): NO